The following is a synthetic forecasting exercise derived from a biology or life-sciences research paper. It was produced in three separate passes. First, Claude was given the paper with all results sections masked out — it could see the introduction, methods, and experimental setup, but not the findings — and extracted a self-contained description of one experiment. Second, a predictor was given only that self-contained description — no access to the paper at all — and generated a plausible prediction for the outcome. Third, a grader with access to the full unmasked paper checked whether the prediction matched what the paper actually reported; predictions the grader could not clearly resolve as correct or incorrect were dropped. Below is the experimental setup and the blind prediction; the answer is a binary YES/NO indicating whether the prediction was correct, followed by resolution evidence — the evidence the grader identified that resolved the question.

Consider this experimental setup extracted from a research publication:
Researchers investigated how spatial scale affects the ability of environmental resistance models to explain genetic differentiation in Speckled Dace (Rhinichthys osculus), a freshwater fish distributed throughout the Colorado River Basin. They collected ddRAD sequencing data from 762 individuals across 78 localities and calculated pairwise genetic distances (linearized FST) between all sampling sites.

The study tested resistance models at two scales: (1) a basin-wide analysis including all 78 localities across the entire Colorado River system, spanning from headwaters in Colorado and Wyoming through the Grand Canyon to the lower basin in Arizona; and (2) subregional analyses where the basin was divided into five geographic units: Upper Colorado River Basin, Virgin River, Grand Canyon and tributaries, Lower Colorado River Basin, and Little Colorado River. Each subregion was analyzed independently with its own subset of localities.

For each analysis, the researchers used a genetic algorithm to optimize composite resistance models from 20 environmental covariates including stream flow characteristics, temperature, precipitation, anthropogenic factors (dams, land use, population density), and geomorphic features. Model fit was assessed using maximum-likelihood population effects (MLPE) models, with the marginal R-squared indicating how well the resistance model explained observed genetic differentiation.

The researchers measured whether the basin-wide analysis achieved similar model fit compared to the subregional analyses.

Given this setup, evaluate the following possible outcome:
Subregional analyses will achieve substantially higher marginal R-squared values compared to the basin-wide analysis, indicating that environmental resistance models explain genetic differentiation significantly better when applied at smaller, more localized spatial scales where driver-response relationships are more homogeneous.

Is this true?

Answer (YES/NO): YES